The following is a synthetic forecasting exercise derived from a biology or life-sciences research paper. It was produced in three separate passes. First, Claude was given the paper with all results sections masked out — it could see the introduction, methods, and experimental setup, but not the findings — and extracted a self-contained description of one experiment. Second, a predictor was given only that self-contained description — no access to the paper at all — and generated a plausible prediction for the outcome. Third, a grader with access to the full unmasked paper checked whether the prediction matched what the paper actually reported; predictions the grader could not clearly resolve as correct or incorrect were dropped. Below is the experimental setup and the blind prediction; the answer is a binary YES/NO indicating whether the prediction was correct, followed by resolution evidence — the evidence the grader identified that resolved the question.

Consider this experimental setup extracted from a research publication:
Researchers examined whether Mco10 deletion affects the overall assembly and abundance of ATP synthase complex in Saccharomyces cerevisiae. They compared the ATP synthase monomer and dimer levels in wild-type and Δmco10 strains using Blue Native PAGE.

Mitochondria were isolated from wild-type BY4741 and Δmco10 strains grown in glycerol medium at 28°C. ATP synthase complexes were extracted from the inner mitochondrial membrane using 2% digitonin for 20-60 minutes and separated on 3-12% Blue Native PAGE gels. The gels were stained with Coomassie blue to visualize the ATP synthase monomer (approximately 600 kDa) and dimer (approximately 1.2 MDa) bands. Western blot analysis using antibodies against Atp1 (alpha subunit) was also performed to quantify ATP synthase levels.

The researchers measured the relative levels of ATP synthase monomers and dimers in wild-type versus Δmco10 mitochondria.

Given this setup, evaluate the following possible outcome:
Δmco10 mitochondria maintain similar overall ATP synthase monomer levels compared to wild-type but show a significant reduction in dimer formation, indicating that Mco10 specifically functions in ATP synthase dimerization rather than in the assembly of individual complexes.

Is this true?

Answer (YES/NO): NO